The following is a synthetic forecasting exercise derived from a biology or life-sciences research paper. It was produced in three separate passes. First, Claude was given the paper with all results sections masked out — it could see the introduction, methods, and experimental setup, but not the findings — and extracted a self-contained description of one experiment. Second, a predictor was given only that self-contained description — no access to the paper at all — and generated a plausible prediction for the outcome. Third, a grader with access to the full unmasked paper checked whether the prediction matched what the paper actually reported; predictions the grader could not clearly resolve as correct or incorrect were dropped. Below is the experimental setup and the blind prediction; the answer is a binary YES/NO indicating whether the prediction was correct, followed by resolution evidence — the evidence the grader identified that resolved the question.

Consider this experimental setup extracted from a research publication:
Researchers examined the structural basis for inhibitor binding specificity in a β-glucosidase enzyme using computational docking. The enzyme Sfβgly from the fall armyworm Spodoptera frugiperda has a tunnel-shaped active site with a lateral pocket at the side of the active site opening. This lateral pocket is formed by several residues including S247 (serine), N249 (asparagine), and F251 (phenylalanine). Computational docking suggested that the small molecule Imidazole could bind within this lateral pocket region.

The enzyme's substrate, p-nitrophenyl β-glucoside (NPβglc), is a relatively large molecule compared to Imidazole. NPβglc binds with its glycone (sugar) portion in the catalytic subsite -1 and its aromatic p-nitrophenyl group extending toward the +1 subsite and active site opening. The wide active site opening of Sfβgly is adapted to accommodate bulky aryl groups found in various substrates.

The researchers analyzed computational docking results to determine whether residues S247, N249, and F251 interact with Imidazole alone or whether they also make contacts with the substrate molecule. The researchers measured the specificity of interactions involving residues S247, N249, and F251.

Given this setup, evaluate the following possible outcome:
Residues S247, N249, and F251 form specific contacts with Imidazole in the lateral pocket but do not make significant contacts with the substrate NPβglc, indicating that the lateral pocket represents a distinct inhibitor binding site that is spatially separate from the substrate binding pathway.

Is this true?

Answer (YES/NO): YES